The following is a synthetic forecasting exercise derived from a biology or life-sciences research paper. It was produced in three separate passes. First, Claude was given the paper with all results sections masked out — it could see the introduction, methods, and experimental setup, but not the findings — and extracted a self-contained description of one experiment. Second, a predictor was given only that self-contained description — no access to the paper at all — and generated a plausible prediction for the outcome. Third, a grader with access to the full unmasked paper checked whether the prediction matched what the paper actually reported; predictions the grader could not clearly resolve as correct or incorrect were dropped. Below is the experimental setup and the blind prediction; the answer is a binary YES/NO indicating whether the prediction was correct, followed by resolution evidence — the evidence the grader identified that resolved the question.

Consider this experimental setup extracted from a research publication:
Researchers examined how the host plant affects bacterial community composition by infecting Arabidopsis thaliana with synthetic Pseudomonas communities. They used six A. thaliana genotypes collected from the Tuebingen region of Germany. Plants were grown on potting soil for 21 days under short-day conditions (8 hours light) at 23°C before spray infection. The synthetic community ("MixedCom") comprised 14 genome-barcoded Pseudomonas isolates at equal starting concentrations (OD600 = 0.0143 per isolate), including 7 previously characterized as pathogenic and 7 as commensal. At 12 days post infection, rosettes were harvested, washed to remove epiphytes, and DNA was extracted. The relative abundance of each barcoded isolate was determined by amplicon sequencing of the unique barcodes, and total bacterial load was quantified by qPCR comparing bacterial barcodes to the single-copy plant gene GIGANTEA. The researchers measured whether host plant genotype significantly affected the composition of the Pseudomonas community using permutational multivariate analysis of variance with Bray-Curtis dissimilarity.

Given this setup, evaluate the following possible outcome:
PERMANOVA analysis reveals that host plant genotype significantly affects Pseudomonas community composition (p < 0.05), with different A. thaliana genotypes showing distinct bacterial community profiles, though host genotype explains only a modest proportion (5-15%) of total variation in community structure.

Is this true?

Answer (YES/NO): YES